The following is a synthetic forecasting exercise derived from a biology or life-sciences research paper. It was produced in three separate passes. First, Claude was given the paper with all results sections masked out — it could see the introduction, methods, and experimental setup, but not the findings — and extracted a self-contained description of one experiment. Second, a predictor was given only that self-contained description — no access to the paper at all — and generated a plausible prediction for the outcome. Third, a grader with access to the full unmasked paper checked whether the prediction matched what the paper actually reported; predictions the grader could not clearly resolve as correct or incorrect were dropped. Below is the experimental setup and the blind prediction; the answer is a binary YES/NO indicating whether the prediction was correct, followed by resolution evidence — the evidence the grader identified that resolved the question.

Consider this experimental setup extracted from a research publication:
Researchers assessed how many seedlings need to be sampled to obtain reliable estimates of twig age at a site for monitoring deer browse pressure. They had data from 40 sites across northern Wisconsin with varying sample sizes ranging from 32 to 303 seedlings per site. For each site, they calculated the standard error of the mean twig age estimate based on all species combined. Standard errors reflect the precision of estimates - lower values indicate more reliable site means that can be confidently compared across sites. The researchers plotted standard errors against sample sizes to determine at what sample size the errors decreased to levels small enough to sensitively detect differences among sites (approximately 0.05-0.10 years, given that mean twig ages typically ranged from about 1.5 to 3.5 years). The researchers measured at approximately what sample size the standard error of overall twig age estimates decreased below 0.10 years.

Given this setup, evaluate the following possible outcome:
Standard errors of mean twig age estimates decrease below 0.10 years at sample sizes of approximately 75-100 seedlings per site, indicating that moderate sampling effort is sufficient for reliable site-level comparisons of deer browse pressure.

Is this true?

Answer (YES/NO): NO